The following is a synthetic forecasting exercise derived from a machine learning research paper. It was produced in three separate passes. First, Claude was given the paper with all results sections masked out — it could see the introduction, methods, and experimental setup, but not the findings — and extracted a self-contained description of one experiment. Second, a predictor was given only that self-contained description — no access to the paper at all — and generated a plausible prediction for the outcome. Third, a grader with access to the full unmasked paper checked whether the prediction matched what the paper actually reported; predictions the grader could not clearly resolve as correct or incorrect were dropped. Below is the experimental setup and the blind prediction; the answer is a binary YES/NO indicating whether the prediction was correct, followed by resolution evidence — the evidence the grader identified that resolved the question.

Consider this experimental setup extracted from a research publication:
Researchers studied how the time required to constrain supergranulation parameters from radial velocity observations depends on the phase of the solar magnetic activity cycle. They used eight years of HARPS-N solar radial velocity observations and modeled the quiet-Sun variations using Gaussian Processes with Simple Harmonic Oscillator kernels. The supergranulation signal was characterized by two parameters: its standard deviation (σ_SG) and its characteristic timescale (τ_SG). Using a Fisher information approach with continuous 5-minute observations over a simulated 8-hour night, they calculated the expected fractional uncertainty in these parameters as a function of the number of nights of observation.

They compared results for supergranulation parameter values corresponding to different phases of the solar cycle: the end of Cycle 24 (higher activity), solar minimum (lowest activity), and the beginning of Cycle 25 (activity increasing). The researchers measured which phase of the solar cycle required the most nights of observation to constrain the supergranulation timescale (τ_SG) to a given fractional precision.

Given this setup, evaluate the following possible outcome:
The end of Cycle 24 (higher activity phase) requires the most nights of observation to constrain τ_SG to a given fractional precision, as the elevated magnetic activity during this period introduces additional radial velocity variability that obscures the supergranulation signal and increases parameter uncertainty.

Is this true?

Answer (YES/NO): NO